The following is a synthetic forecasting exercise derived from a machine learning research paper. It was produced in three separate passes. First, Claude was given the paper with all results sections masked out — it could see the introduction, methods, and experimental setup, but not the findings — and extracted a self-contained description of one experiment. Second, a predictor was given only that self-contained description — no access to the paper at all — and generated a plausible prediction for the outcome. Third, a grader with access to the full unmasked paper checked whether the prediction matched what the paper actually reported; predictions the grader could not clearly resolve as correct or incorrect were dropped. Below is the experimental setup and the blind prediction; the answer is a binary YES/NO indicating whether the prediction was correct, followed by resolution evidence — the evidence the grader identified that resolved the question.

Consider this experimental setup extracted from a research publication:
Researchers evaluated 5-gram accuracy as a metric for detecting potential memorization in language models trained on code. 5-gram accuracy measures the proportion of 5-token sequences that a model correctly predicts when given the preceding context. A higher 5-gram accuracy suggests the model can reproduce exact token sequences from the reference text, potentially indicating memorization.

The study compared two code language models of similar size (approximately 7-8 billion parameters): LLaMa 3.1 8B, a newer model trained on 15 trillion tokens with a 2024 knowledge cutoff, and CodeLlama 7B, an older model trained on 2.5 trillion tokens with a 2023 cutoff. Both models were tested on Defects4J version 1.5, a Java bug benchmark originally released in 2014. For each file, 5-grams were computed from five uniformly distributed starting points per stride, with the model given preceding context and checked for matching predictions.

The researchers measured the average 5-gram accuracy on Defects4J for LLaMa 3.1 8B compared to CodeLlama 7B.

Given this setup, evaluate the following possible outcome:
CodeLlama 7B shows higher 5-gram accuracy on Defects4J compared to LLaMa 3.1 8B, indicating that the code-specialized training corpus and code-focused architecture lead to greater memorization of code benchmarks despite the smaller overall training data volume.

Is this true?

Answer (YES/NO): YES